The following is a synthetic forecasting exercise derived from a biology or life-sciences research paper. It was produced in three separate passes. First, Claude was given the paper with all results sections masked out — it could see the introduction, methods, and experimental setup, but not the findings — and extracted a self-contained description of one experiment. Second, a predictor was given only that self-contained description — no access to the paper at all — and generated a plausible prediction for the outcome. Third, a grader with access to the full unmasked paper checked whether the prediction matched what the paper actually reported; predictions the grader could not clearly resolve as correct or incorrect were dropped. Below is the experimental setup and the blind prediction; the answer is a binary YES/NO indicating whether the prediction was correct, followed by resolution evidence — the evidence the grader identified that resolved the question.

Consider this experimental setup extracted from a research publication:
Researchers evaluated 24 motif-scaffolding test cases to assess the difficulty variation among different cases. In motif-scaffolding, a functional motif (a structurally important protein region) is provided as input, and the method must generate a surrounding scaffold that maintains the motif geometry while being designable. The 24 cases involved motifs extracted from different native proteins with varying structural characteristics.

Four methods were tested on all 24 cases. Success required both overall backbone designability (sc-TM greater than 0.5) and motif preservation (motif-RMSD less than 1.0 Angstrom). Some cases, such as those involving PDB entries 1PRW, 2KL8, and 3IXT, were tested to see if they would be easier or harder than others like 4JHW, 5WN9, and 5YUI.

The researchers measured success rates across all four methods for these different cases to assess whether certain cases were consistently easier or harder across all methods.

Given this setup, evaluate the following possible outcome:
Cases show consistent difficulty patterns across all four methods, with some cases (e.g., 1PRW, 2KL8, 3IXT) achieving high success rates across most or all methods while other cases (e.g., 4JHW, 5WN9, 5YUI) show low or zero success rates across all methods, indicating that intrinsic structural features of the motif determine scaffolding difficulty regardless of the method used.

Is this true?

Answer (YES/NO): YES